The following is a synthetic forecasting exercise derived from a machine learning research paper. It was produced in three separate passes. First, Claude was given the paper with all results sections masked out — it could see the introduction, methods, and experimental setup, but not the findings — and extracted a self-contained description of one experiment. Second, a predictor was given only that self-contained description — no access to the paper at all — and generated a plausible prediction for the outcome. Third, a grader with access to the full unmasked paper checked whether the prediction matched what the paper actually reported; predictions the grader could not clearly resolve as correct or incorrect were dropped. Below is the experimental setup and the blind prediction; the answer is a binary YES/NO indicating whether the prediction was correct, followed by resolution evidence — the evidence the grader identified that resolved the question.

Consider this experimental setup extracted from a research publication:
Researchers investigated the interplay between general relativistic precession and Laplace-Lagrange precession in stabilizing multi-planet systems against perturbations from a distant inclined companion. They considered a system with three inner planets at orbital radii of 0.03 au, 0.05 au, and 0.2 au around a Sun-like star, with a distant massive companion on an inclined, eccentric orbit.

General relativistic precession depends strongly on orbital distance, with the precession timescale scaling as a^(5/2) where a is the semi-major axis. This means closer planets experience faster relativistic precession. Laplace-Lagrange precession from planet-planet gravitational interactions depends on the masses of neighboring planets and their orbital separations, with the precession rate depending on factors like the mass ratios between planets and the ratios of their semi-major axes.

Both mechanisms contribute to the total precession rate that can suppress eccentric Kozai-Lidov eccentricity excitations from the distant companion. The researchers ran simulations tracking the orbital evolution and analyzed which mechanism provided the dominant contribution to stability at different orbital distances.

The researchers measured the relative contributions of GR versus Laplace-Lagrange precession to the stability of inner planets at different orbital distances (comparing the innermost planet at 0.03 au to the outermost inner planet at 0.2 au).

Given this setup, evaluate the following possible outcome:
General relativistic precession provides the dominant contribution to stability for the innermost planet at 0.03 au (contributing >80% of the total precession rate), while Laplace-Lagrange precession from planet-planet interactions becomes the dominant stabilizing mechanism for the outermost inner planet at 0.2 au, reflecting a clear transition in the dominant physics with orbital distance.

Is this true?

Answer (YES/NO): NO